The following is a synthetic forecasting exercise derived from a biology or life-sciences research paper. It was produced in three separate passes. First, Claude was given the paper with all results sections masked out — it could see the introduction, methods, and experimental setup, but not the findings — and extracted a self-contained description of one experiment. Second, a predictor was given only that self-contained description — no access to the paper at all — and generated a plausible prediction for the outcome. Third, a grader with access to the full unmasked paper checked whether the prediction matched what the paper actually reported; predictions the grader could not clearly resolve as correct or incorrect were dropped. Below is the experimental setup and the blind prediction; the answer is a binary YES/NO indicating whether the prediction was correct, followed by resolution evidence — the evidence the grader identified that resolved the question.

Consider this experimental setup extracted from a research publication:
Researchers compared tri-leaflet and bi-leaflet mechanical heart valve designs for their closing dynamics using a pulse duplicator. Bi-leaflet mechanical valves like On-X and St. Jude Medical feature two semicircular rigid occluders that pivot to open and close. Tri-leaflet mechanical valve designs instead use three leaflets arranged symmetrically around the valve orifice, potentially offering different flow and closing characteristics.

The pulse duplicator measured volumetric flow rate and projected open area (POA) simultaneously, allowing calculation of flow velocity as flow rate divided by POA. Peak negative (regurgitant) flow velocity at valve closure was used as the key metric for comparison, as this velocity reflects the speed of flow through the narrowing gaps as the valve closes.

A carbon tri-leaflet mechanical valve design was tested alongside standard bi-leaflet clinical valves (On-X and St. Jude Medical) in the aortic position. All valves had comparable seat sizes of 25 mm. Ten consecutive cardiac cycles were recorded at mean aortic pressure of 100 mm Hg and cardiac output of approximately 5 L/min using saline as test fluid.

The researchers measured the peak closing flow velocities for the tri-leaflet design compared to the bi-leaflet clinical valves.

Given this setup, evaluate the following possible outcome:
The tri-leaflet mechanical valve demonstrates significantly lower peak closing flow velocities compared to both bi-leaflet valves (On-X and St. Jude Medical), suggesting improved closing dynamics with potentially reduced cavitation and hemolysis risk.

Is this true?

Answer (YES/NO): YES